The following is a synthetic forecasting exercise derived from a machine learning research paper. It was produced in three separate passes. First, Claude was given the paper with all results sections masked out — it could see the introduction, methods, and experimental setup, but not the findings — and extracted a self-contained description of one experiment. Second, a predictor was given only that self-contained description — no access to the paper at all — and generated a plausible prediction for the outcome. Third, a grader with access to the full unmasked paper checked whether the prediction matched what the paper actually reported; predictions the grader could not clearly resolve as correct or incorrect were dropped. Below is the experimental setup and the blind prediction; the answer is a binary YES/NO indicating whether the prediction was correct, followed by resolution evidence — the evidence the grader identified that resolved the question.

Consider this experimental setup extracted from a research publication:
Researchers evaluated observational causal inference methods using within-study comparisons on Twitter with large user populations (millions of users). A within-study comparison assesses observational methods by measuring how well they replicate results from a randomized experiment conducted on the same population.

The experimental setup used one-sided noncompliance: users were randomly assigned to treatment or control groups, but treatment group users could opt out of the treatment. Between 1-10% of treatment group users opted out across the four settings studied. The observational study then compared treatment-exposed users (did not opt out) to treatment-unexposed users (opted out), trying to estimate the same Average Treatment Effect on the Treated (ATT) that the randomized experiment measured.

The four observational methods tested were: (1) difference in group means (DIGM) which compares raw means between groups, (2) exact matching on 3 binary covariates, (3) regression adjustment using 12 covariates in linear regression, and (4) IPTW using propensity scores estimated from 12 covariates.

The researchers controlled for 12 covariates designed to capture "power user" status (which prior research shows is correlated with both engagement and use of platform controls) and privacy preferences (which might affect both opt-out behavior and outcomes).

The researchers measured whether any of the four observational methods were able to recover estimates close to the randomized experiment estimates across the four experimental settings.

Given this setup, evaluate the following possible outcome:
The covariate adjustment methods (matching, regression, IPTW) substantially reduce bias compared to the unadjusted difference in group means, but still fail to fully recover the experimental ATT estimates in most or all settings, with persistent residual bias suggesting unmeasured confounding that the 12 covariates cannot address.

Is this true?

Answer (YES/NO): NO